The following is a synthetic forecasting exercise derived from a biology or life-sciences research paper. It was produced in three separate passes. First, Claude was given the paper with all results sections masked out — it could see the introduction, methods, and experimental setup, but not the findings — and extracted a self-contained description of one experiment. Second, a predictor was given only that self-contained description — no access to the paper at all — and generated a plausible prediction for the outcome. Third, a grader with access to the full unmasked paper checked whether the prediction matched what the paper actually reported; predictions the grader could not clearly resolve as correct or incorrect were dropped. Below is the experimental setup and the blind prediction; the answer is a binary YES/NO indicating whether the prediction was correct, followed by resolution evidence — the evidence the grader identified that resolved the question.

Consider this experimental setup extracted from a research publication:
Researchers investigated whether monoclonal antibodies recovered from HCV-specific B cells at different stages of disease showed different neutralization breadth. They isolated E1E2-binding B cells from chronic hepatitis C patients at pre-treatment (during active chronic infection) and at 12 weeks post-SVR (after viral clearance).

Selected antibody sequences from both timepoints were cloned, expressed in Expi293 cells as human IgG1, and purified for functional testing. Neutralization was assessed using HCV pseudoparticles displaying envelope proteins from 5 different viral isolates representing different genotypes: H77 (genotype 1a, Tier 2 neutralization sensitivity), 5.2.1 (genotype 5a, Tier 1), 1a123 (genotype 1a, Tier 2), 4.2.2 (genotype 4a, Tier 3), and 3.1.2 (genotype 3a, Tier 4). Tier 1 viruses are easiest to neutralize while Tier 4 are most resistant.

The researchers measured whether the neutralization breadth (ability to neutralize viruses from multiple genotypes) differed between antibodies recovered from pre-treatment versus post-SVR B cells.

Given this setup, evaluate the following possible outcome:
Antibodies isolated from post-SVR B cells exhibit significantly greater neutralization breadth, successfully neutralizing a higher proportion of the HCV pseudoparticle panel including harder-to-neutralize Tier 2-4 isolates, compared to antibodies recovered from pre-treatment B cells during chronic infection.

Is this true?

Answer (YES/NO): NO